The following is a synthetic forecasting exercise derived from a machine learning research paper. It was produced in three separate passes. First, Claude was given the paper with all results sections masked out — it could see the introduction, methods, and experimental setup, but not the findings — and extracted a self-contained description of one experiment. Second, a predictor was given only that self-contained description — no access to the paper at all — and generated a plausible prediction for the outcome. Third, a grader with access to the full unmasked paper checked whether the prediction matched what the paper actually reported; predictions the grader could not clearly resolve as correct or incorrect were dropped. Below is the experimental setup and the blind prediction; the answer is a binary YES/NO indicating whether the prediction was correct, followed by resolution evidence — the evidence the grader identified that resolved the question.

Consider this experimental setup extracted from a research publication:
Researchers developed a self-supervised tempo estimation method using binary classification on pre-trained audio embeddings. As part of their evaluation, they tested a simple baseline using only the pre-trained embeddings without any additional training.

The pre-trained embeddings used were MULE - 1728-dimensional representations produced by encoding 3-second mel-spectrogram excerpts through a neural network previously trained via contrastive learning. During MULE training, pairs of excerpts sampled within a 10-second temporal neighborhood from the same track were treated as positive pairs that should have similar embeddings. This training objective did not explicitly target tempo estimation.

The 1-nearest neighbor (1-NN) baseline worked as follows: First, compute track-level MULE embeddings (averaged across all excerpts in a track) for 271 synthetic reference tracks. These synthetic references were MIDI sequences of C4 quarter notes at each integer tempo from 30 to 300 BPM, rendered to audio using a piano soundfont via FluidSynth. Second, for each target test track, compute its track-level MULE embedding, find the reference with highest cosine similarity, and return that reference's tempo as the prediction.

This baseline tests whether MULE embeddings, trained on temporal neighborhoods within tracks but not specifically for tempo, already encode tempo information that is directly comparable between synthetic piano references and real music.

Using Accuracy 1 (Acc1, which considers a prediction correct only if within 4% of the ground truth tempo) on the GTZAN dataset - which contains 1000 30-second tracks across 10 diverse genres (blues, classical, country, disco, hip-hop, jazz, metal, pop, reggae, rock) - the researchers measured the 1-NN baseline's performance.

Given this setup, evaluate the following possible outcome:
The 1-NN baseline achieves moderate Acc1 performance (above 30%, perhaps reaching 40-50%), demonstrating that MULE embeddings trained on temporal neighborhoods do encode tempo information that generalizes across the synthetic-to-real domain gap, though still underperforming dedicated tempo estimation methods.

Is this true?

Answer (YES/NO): YES